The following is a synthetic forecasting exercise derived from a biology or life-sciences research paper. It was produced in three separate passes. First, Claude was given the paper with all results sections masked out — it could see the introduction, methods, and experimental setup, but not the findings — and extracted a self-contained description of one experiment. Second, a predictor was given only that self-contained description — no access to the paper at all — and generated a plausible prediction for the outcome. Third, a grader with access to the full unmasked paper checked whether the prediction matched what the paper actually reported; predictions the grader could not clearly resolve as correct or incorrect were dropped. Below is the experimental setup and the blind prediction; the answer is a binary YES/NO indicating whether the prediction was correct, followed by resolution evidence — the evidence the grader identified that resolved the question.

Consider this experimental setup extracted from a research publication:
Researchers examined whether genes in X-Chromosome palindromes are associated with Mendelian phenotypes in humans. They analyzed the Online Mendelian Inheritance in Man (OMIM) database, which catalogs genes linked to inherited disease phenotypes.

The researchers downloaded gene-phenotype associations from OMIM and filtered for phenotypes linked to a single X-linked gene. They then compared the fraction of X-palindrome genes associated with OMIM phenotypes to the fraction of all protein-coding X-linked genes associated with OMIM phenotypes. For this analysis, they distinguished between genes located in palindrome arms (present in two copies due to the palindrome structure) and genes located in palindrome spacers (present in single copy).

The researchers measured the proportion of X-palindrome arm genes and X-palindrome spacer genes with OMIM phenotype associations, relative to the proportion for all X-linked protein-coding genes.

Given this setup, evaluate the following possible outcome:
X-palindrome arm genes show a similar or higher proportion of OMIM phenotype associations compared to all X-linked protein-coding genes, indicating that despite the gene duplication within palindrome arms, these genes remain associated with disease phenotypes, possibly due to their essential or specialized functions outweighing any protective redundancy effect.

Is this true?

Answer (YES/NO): NO